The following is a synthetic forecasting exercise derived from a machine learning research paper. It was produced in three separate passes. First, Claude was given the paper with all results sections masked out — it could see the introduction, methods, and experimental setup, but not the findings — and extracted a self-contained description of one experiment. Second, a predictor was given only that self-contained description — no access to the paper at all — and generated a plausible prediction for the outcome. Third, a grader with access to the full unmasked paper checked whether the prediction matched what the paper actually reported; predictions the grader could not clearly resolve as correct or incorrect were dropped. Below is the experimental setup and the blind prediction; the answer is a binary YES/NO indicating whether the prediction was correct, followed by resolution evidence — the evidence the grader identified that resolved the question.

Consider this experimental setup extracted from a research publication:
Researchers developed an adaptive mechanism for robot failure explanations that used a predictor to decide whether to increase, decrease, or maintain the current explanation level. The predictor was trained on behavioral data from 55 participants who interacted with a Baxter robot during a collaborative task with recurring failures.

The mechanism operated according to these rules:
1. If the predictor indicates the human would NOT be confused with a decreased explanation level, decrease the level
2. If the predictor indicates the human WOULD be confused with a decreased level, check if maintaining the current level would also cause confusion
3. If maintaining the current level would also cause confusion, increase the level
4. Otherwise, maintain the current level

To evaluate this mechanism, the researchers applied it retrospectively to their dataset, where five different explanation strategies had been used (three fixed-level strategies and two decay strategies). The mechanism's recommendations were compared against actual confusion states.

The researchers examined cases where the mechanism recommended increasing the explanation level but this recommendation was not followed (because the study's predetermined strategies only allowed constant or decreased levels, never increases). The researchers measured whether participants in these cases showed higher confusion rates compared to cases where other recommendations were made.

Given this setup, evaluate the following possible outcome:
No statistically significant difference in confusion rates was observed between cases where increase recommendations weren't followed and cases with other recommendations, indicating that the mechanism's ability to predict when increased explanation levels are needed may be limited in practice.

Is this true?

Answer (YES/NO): NO